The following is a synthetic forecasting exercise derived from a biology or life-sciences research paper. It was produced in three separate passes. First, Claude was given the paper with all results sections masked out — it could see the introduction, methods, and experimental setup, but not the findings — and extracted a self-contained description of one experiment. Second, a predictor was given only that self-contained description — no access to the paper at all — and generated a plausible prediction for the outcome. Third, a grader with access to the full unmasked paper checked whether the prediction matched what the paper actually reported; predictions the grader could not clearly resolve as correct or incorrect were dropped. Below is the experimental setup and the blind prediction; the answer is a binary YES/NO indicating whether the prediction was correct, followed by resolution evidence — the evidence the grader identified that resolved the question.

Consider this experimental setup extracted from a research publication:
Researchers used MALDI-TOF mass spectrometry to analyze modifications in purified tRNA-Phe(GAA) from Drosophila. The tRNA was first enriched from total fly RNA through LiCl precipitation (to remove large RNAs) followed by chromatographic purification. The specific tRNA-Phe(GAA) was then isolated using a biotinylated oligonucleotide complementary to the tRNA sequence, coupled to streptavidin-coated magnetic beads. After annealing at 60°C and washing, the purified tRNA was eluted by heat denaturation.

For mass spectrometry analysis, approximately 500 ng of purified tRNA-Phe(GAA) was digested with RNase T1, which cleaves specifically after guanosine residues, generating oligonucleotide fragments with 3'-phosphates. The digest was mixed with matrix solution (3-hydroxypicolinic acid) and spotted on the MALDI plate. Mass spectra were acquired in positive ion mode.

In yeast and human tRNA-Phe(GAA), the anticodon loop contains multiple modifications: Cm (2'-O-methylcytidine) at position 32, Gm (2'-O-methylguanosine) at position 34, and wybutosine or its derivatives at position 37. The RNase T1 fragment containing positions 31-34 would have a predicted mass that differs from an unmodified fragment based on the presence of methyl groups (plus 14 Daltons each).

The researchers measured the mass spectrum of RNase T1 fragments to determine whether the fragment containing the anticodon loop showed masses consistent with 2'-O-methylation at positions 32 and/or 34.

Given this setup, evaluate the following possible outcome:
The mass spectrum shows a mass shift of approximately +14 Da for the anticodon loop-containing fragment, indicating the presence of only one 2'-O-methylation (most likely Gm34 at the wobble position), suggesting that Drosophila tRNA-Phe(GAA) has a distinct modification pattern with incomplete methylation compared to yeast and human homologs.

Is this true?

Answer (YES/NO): NO